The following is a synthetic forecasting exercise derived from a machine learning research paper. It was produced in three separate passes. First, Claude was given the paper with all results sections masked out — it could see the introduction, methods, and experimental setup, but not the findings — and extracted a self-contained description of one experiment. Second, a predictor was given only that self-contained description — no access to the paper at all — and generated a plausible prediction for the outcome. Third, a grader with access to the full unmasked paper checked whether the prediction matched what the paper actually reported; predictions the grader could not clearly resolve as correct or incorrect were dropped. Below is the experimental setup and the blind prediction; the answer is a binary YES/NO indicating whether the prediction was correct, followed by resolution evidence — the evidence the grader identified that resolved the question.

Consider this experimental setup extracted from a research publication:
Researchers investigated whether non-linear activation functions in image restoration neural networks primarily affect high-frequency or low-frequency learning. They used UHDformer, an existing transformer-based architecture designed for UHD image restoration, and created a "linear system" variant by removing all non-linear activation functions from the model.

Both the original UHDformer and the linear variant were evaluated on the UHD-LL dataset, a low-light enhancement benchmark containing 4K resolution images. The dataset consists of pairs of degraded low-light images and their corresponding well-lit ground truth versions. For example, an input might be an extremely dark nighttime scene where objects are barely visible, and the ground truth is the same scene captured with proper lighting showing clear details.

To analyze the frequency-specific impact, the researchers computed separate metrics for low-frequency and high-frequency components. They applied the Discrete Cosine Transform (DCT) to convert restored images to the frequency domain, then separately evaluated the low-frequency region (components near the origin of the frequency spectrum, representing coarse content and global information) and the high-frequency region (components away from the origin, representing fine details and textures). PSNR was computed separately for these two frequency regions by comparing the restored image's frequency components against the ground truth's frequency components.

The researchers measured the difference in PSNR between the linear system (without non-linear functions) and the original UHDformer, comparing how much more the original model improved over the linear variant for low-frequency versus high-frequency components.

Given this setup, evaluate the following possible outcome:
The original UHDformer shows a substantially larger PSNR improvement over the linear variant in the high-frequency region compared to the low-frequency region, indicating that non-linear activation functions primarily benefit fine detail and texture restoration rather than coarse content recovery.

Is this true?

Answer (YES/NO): YES